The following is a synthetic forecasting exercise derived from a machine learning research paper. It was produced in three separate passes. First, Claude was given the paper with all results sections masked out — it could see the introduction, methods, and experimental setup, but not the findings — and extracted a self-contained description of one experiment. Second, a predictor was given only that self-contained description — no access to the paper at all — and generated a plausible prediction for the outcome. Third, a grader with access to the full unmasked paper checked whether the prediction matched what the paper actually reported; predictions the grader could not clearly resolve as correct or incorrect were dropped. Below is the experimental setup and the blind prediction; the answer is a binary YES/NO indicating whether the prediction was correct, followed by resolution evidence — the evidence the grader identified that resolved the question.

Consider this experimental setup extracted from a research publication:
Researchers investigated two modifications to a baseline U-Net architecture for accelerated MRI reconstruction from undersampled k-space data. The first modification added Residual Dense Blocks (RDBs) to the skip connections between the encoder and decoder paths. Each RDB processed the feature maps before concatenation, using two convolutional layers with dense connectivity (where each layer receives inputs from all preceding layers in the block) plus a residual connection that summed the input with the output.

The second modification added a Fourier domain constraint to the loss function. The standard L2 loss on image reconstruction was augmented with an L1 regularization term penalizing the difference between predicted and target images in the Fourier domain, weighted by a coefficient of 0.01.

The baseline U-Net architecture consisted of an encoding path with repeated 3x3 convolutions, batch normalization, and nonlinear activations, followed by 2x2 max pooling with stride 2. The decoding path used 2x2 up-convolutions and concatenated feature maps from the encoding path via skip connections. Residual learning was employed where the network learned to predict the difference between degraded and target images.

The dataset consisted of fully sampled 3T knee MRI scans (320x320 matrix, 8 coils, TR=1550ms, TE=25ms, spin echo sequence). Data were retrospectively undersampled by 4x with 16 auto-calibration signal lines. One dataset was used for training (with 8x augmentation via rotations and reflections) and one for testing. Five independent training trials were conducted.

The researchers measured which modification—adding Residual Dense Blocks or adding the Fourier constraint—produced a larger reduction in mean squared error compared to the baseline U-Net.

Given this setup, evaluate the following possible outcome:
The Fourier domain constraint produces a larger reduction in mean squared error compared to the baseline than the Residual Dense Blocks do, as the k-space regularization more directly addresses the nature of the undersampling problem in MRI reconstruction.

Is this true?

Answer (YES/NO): NO